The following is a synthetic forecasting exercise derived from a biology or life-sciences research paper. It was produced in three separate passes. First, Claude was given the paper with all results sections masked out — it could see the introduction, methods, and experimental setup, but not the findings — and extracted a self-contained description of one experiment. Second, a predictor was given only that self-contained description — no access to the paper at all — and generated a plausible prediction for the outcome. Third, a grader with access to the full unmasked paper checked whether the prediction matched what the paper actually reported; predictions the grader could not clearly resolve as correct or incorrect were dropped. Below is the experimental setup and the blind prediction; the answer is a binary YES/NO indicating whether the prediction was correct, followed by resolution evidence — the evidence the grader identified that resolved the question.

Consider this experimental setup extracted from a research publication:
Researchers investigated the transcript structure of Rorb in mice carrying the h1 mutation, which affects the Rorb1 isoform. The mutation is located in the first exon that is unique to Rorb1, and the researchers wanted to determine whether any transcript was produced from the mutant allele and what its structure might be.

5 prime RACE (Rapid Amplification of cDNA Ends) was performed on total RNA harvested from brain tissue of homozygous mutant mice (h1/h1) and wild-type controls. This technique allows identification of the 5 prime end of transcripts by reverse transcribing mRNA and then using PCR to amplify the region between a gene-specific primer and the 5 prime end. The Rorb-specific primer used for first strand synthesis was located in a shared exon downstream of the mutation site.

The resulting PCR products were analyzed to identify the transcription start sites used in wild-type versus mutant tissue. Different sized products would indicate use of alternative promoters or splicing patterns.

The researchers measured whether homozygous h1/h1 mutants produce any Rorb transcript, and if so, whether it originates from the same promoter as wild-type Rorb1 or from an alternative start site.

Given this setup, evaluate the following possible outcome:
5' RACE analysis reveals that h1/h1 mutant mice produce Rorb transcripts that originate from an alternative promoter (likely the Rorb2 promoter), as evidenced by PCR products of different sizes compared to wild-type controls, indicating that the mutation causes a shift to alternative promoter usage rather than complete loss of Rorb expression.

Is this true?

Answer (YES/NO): NO